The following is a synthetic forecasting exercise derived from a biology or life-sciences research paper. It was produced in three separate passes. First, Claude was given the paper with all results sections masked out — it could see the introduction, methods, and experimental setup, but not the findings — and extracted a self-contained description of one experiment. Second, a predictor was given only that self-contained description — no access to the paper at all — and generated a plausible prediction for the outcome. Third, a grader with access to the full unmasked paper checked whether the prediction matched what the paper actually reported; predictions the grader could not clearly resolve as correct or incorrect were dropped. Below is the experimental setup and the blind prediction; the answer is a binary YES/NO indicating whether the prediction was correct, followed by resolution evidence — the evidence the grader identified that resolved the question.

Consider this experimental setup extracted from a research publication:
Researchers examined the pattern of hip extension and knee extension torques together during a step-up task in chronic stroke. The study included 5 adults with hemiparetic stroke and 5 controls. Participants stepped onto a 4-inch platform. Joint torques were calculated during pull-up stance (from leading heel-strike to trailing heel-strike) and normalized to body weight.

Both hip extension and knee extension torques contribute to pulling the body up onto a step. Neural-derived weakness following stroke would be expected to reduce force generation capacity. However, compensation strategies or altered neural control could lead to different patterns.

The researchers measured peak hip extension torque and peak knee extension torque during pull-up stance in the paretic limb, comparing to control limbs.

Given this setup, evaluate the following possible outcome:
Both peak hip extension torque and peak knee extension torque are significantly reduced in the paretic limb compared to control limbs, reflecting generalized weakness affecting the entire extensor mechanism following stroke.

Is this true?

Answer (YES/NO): NO